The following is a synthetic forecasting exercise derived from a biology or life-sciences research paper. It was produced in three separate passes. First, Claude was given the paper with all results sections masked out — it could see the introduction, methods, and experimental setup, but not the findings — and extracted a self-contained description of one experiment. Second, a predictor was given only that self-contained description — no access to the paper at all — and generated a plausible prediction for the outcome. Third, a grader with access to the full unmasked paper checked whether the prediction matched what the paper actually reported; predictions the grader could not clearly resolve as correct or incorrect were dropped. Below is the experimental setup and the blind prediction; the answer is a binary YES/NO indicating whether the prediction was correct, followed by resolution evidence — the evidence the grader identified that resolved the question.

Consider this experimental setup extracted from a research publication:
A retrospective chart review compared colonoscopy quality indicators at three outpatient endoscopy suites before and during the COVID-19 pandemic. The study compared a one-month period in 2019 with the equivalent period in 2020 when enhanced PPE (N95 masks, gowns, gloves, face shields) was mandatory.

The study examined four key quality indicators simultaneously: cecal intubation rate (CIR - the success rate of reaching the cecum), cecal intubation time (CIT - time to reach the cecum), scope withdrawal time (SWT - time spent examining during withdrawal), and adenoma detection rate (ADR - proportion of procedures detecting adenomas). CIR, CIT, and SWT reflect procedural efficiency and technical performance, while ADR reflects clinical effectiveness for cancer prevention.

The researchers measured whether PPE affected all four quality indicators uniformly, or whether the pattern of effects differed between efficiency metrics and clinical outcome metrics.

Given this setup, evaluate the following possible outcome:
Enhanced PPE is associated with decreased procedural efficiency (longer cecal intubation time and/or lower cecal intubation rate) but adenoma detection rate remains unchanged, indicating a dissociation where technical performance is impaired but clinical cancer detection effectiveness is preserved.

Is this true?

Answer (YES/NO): YES